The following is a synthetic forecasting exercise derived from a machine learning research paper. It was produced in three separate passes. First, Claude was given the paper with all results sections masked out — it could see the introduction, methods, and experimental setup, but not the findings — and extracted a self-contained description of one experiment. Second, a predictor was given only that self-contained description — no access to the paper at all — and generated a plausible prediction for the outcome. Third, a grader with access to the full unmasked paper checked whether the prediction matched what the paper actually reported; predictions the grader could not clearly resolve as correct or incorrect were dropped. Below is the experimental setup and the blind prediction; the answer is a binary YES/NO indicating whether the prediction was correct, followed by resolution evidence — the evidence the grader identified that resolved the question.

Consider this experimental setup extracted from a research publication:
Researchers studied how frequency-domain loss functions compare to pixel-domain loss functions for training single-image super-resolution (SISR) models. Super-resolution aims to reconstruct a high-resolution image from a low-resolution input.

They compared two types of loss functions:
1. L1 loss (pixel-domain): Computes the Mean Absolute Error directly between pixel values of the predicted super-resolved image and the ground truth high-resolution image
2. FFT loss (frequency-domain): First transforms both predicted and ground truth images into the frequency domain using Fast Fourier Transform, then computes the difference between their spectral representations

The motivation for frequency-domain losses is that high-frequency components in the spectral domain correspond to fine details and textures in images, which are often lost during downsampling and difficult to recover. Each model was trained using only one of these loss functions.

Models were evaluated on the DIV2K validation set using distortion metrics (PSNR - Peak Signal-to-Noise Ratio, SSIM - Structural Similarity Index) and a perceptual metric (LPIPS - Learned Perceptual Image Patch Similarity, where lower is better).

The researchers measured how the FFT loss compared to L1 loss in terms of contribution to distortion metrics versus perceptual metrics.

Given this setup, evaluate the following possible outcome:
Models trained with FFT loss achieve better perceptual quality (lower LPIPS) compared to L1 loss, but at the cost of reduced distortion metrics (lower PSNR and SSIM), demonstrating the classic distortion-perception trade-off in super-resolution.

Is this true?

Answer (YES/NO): NO